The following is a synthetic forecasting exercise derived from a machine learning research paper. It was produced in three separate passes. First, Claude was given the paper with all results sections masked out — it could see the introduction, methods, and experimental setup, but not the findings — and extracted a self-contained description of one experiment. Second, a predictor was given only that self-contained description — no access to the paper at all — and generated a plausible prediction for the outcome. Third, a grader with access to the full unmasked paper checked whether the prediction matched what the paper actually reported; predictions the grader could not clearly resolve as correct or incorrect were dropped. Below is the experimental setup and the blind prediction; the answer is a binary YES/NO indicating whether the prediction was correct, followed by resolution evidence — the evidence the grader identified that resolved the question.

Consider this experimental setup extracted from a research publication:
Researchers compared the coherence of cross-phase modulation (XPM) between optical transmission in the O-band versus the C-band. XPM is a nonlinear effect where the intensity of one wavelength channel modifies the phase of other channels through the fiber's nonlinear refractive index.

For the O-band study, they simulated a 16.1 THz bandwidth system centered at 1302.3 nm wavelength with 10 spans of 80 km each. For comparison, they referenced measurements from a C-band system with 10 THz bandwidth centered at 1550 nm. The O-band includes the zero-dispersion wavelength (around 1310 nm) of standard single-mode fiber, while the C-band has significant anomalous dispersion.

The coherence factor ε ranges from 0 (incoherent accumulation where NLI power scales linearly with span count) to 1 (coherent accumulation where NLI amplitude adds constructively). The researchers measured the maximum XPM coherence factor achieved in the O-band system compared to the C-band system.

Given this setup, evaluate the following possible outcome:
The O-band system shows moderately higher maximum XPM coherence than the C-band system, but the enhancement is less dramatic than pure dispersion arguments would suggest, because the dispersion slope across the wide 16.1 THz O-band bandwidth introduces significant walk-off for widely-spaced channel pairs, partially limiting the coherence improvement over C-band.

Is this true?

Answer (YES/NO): YES